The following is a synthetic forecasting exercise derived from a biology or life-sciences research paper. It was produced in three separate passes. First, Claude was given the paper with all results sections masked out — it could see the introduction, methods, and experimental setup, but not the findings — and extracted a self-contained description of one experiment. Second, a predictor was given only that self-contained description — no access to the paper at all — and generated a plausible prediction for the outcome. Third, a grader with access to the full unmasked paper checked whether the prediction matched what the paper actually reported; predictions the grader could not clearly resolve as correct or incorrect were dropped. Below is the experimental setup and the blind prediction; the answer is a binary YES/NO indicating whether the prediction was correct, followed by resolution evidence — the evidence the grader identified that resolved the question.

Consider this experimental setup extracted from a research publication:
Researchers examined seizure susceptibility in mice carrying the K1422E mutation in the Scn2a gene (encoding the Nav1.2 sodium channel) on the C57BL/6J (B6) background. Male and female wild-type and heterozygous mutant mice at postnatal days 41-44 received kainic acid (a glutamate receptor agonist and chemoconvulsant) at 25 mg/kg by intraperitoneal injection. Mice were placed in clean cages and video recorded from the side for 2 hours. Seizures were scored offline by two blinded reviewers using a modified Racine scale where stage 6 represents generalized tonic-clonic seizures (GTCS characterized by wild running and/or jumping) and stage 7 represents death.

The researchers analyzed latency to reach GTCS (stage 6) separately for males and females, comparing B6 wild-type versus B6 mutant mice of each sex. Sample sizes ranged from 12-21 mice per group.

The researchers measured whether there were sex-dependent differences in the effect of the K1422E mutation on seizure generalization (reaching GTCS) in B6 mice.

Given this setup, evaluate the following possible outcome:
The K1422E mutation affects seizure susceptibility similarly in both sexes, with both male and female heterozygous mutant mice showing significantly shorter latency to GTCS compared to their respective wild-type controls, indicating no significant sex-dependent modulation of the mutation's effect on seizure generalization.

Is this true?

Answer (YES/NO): NO